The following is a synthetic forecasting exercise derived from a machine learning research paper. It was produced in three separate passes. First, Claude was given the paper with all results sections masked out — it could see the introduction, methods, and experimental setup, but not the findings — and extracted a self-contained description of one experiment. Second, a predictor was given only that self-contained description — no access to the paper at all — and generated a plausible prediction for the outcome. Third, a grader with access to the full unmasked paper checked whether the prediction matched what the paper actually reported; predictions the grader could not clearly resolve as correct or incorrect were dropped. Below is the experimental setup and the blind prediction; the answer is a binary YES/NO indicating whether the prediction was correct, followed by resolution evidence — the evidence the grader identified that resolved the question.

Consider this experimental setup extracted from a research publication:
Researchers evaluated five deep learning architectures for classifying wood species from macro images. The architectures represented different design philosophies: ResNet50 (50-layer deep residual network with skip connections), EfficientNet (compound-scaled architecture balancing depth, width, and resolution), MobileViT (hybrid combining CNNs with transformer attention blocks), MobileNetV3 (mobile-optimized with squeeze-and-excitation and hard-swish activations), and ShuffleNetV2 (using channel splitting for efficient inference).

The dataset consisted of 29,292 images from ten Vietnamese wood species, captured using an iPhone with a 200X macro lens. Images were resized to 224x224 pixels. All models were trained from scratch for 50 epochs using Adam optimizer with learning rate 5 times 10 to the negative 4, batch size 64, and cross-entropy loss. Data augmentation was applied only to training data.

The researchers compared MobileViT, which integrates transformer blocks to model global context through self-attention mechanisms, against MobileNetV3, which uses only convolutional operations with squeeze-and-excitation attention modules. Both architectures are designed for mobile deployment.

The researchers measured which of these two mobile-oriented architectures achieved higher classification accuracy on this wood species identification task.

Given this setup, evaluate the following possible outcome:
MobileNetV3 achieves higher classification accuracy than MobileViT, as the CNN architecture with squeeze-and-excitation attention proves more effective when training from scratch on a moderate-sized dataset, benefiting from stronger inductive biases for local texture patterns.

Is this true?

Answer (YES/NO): NO